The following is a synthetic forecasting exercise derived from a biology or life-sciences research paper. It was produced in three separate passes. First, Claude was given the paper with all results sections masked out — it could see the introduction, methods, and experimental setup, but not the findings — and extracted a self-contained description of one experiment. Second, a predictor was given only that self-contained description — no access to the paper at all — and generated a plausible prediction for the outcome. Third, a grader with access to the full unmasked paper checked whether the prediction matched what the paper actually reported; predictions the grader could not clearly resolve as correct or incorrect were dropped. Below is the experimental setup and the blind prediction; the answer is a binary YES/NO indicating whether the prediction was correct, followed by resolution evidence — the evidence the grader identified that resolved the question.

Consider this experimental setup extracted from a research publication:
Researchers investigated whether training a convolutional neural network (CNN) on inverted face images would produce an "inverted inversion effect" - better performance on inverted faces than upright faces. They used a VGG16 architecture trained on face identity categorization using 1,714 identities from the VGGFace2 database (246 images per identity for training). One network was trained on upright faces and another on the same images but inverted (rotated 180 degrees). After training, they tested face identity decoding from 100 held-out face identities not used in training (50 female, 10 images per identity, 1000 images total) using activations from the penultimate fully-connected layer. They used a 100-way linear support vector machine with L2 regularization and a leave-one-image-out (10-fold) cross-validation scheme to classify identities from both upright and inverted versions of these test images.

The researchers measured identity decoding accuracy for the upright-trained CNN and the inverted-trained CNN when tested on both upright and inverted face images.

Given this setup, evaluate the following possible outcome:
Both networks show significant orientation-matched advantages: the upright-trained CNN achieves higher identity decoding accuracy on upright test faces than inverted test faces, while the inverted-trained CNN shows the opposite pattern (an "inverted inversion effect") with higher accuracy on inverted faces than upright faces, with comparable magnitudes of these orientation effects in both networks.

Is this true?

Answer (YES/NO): YES